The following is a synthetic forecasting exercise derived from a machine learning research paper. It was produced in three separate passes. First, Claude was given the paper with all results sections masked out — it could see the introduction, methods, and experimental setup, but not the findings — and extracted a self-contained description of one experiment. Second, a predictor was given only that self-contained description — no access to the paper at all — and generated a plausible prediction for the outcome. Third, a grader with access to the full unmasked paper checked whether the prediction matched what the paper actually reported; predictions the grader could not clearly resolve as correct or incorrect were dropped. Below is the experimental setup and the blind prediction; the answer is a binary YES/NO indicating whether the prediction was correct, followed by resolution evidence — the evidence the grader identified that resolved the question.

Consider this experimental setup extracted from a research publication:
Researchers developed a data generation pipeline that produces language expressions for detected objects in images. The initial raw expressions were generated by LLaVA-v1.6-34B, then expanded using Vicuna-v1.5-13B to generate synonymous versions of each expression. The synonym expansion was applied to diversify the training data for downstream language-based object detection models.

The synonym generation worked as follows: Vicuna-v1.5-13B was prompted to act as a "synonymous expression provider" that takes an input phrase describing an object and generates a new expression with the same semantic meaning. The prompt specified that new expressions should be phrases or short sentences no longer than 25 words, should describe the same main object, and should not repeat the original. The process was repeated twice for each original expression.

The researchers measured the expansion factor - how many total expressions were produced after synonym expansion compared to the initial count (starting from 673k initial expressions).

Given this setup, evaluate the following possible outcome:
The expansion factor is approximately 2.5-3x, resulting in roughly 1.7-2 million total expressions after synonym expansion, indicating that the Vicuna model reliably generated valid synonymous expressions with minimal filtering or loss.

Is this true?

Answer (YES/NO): NO